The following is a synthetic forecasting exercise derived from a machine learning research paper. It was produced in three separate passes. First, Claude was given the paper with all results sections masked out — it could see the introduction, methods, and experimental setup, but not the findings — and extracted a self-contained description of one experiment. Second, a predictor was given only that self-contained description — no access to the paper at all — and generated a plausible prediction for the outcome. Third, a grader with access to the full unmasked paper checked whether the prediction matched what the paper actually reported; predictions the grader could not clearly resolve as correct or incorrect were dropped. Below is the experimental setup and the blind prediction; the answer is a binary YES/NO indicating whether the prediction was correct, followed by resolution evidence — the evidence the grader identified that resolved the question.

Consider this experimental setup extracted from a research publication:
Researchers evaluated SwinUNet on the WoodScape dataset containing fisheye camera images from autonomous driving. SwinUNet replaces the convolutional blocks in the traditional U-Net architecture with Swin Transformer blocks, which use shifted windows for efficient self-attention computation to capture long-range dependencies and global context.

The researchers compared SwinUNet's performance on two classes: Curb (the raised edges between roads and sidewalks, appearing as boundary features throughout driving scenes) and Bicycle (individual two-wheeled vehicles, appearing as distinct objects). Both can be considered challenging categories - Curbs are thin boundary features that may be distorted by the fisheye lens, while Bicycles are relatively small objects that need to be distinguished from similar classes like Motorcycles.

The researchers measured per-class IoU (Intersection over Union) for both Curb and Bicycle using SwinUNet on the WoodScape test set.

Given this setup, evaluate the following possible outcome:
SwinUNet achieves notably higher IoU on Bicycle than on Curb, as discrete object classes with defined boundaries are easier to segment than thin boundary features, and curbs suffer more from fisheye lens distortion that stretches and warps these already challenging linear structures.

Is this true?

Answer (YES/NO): NO